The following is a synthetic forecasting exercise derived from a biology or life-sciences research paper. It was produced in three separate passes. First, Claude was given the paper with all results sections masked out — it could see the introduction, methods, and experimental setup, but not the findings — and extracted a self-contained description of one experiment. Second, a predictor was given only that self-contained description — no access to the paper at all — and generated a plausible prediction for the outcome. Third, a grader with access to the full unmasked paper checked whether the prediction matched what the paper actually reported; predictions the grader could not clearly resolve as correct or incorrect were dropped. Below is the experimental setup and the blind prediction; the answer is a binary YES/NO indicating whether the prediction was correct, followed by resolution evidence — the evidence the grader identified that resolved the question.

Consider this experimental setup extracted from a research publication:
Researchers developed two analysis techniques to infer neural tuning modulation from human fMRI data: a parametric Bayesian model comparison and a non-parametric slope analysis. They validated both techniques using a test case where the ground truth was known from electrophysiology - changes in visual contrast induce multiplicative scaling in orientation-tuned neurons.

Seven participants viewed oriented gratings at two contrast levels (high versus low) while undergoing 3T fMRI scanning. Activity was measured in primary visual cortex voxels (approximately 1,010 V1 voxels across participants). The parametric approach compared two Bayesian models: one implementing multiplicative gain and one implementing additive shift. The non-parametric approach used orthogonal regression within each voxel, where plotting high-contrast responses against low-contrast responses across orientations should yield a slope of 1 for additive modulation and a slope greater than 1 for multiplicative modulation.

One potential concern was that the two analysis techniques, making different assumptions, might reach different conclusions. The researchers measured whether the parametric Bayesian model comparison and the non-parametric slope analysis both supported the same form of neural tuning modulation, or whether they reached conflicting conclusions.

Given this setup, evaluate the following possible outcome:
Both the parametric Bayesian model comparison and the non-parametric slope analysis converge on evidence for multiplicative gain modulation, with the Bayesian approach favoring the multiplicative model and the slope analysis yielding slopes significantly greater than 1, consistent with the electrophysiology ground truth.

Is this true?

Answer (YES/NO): YES